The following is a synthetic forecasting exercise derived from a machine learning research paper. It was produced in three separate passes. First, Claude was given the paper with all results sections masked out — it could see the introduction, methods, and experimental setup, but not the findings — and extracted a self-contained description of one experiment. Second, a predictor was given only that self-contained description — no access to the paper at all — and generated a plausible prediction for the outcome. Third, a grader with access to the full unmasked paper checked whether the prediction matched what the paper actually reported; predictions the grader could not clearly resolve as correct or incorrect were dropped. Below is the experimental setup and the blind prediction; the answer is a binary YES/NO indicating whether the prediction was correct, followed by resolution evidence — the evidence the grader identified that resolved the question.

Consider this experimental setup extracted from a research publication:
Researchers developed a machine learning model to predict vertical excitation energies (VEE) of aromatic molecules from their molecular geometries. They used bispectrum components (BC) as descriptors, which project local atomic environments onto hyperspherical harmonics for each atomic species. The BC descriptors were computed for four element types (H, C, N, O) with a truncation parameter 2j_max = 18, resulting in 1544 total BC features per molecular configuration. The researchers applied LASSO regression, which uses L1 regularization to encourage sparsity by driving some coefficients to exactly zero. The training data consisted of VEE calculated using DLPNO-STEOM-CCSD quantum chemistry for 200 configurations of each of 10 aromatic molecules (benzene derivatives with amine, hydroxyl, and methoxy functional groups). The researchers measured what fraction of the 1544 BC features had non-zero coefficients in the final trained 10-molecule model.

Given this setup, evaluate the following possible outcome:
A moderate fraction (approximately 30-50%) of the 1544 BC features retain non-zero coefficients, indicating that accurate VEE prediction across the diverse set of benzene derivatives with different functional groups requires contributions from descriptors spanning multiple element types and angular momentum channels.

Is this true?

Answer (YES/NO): NO